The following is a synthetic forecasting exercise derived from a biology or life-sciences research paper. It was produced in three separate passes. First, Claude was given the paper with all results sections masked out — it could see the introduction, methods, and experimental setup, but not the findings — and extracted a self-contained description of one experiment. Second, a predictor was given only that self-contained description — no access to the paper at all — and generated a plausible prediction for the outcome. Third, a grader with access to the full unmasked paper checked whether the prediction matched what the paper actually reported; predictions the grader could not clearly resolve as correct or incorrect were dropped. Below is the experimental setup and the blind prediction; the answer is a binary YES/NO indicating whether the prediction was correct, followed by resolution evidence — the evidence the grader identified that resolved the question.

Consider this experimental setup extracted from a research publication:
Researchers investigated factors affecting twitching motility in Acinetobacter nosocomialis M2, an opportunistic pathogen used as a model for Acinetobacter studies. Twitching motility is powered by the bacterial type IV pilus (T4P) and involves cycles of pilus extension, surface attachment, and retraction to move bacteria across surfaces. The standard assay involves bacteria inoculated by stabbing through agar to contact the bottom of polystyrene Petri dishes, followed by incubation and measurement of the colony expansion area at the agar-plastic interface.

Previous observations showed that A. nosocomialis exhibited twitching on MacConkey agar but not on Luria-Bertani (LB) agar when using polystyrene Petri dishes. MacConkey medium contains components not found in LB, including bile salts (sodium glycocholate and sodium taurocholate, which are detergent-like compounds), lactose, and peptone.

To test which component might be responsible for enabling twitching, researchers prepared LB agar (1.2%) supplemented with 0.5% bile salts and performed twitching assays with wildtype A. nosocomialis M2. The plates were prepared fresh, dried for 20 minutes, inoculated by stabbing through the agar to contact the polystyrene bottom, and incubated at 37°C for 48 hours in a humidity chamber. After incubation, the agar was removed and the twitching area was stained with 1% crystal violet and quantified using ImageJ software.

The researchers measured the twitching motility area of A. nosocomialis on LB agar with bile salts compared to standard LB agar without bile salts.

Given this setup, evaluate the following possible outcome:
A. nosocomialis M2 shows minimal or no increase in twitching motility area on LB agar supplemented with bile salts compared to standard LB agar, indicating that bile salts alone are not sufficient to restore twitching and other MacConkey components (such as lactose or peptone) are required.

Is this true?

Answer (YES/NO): NO